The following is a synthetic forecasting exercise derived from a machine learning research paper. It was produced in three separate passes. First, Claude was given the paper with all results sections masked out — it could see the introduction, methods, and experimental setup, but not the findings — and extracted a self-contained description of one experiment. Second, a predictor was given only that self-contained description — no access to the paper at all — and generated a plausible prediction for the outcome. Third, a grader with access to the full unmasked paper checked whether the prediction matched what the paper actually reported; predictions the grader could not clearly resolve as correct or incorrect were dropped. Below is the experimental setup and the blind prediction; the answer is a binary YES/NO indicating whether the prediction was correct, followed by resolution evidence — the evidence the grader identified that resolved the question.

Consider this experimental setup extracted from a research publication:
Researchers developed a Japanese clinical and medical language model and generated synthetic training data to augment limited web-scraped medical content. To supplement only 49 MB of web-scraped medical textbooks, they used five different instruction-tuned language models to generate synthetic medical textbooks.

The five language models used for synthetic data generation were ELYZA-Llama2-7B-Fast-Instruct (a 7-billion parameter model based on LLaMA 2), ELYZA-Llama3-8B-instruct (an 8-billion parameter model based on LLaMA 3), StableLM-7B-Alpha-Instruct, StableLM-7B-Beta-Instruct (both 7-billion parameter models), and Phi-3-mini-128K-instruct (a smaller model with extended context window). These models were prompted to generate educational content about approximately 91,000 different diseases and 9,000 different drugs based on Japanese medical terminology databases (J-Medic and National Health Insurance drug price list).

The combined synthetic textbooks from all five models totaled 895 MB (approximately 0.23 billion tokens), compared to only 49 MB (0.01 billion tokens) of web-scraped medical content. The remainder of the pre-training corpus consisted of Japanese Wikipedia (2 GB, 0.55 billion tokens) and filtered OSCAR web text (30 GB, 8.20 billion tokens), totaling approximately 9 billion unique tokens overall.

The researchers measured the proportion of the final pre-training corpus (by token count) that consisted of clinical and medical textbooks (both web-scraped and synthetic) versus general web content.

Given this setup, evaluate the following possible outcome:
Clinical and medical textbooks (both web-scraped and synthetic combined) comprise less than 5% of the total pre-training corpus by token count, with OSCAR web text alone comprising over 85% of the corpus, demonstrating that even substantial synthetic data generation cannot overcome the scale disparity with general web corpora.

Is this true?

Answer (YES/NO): YES